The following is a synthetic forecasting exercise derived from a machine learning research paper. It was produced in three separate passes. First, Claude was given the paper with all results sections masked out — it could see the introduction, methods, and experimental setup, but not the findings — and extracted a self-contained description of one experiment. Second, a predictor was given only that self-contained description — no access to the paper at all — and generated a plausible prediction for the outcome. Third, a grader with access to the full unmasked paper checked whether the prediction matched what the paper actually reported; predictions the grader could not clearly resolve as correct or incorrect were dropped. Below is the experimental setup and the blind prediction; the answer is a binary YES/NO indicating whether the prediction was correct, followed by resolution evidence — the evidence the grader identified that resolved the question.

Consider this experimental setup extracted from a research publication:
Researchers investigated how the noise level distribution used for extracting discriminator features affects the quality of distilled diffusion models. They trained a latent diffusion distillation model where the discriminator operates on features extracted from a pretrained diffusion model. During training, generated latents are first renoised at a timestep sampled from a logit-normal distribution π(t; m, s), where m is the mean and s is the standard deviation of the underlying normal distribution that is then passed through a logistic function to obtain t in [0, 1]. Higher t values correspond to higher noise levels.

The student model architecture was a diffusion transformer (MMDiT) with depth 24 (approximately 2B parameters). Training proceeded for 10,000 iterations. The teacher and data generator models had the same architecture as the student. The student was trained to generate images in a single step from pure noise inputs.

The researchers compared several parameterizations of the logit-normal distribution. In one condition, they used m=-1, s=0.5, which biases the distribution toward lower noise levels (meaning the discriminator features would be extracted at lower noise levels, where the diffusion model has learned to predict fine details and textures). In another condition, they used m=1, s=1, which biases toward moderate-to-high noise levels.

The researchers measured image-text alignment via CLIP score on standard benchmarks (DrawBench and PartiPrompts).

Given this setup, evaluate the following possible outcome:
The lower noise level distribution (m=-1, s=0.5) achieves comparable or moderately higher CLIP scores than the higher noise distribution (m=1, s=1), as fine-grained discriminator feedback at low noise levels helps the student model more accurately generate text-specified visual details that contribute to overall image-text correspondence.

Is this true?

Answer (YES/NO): NO